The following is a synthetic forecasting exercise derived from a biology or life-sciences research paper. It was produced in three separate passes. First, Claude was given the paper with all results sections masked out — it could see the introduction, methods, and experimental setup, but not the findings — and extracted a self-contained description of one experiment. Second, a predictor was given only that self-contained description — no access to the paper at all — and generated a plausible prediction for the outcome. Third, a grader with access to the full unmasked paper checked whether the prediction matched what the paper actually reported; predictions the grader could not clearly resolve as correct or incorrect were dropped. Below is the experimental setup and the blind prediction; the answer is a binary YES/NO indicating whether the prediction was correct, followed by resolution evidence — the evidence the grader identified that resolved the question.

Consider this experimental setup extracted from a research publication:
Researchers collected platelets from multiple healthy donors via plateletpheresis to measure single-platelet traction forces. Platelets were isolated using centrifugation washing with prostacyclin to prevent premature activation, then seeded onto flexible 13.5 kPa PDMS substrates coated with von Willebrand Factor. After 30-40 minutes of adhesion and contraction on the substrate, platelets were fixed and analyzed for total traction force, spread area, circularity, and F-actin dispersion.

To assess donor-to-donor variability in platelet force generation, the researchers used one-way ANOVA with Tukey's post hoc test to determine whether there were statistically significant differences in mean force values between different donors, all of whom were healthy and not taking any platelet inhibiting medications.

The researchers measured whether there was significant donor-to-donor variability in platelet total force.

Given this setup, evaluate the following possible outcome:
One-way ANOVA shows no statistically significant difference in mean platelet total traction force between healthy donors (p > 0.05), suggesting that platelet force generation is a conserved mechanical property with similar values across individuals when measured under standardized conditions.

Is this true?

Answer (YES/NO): NO